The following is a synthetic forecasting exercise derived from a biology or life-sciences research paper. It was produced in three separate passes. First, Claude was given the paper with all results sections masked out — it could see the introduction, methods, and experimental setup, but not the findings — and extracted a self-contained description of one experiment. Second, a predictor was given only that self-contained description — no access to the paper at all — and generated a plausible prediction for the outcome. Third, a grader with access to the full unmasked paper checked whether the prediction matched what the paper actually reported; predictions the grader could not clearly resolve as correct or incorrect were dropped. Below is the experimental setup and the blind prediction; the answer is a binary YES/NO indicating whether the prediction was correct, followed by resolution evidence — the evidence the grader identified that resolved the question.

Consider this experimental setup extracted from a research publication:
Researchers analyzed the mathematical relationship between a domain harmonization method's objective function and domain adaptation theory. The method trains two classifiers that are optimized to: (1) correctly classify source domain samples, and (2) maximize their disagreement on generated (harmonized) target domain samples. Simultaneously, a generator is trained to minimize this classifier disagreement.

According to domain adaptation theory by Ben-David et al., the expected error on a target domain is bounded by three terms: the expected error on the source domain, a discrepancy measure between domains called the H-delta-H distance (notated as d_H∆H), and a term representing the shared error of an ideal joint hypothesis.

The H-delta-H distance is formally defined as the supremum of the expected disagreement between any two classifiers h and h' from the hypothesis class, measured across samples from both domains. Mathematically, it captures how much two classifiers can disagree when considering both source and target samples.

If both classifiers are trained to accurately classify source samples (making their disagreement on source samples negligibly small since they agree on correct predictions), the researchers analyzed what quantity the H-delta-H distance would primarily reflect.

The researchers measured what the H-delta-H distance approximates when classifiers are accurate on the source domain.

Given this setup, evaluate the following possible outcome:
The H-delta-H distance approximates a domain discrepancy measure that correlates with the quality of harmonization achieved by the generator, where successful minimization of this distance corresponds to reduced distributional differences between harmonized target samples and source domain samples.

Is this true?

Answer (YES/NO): NO